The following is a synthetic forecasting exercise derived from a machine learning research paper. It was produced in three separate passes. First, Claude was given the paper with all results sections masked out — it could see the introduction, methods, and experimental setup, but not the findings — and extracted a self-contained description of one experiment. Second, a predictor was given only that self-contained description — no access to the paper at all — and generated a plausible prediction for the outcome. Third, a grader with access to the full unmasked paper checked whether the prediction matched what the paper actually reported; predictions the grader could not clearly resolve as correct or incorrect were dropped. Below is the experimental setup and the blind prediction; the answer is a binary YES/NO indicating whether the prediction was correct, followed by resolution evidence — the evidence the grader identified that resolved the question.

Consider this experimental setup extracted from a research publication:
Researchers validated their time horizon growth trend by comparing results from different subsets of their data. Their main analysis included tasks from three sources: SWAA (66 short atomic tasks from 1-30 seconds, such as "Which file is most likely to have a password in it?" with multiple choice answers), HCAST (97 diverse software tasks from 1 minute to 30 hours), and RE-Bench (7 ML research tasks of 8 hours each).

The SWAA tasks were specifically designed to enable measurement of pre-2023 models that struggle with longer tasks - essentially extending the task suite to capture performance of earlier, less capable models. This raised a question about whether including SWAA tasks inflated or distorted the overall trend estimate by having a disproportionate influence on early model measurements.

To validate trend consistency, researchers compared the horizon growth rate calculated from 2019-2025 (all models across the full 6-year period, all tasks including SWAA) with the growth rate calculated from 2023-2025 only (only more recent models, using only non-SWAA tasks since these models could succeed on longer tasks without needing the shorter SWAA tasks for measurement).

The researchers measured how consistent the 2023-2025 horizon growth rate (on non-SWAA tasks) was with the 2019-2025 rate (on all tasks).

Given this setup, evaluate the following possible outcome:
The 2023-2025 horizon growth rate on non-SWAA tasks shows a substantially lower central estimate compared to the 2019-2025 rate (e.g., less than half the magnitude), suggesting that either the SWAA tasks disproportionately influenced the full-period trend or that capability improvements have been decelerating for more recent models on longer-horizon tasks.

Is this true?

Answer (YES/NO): NO